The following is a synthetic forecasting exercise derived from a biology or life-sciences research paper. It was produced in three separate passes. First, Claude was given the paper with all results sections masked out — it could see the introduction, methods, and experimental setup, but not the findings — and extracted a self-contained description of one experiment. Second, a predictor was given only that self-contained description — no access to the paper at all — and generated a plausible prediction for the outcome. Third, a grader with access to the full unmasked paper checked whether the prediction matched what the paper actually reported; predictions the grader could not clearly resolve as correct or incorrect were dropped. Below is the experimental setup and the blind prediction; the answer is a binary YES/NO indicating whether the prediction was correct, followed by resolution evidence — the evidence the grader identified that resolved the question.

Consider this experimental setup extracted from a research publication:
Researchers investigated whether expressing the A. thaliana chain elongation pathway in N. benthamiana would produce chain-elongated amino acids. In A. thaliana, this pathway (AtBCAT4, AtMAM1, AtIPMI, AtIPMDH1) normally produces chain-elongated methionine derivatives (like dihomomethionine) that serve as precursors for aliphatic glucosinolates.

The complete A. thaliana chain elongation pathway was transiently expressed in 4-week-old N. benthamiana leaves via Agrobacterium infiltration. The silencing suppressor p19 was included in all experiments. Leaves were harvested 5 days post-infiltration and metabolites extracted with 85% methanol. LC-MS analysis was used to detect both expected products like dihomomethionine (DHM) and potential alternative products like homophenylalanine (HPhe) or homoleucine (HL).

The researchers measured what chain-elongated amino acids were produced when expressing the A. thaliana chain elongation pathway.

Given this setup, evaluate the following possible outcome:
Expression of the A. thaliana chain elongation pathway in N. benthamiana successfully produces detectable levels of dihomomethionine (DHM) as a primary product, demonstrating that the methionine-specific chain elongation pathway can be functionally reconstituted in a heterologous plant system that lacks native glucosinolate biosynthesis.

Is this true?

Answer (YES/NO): YES